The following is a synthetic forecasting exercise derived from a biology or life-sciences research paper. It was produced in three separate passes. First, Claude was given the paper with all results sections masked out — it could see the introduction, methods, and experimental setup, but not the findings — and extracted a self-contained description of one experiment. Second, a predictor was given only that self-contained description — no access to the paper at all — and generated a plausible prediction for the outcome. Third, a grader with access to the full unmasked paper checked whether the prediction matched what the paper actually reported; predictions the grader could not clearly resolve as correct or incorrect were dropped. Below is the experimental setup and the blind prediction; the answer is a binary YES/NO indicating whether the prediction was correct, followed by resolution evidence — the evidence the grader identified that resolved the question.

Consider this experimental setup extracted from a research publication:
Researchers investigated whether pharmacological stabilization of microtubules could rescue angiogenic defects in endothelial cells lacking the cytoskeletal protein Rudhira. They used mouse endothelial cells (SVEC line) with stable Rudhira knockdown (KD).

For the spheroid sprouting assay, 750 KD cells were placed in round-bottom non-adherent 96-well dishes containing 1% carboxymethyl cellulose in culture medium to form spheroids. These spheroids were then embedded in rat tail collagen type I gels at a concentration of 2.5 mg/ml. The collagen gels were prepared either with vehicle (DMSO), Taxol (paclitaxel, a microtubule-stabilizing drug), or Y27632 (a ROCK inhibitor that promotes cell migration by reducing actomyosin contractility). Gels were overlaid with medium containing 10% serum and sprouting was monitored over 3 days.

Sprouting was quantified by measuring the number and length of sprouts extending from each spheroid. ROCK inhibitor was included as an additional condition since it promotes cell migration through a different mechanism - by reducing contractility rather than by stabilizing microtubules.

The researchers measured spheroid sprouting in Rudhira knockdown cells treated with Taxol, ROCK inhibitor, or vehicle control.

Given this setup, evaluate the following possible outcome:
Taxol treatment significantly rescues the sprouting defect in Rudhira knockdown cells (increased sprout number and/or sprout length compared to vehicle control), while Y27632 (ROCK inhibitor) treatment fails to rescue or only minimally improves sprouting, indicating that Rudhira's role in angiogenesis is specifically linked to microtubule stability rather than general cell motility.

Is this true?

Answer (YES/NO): NO